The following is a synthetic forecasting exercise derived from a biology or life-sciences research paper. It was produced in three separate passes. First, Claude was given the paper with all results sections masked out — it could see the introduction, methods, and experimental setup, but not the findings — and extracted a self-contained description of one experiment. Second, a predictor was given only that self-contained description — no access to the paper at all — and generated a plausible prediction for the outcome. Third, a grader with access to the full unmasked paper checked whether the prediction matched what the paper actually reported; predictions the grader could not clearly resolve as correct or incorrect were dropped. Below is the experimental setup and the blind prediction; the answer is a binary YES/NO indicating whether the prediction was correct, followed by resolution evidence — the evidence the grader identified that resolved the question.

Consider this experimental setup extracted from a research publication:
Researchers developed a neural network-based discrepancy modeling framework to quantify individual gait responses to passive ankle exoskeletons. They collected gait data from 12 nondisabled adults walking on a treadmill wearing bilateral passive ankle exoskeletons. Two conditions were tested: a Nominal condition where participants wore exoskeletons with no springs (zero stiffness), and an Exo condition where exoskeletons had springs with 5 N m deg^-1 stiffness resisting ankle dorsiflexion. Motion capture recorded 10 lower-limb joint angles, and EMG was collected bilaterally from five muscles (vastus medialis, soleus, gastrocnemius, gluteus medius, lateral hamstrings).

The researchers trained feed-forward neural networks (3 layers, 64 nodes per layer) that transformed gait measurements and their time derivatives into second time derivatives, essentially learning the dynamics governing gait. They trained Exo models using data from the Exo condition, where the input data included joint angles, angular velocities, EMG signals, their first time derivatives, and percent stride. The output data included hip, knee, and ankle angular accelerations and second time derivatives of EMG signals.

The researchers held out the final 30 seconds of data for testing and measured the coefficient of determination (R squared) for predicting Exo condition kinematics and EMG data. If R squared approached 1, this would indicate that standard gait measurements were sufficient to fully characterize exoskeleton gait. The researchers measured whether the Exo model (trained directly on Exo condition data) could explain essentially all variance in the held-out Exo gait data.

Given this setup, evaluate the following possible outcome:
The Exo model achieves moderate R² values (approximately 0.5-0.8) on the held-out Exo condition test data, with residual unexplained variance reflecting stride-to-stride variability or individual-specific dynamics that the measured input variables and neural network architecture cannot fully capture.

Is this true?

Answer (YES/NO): NO